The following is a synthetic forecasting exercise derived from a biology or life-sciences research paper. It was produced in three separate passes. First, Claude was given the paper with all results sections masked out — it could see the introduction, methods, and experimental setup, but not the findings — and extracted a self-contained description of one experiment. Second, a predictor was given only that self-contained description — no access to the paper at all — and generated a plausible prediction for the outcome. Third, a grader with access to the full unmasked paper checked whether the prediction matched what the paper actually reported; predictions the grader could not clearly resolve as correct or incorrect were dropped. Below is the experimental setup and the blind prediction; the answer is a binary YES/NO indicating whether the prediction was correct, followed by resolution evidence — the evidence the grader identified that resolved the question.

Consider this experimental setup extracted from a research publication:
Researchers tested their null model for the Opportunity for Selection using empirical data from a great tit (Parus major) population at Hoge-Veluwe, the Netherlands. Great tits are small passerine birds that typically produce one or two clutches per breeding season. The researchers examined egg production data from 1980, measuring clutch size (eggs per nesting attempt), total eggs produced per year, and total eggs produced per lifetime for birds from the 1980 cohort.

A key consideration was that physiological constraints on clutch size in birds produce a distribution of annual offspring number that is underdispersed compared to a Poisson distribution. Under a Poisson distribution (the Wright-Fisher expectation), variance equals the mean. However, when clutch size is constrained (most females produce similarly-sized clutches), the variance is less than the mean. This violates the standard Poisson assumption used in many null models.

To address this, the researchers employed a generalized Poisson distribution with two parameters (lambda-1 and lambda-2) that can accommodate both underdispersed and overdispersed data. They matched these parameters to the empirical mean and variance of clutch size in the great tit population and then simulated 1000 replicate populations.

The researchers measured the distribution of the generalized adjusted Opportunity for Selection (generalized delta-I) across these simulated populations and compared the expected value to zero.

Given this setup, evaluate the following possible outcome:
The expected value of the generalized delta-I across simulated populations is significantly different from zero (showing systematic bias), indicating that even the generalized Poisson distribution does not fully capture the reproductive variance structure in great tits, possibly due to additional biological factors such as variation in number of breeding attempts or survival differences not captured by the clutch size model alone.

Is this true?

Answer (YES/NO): NO